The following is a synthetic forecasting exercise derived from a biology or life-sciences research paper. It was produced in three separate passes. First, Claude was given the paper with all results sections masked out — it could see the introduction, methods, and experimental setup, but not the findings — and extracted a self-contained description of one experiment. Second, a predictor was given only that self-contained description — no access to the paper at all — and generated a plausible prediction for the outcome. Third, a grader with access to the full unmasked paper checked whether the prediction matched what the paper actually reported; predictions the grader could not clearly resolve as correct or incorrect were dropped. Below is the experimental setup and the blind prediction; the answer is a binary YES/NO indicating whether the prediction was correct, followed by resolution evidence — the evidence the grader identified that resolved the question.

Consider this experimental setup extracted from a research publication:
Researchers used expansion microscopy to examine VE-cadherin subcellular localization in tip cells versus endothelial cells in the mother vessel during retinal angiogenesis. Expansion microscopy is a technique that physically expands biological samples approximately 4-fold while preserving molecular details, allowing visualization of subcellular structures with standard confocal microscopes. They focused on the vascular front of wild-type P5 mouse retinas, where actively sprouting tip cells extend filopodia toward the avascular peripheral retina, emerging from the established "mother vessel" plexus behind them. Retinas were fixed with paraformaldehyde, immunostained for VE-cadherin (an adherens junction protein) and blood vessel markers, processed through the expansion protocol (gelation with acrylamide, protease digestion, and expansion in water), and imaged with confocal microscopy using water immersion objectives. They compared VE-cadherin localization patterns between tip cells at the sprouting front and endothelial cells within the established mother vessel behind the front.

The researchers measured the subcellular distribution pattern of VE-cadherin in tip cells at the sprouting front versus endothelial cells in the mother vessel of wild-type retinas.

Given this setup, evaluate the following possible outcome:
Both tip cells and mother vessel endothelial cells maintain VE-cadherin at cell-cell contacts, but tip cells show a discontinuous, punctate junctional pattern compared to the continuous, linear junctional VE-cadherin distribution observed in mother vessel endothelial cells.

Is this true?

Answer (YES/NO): NO